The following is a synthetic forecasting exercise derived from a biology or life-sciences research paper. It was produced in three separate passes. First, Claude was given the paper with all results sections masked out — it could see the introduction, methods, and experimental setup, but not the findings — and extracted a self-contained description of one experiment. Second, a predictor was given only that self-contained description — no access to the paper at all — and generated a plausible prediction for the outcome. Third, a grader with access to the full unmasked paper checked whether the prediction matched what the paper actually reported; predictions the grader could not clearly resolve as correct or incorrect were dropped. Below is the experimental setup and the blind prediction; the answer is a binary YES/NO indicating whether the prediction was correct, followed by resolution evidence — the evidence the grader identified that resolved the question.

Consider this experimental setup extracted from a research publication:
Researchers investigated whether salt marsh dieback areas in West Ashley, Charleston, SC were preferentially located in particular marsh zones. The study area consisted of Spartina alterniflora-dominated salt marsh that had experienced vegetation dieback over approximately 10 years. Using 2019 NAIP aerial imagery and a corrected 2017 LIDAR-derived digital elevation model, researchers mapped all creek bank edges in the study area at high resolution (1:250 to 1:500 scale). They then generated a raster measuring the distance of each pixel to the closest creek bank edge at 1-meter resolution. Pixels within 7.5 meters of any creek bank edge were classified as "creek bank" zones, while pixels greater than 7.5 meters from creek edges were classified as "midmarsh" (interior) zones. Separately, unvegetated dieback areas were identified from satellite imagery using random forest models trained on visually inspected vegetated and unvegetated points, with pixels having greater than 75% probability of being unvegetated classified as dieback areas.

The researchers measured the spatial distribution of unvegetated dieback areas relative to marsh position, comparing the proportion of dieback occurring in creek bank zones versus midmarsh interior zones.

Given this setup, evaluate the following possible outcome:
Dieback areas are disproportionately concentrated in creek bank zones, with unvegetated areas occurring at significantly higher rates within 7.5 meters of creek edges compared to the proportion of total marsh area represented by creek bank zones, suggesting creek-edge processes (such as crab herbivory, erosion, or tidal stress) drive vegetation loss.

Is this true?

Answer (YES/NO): NO